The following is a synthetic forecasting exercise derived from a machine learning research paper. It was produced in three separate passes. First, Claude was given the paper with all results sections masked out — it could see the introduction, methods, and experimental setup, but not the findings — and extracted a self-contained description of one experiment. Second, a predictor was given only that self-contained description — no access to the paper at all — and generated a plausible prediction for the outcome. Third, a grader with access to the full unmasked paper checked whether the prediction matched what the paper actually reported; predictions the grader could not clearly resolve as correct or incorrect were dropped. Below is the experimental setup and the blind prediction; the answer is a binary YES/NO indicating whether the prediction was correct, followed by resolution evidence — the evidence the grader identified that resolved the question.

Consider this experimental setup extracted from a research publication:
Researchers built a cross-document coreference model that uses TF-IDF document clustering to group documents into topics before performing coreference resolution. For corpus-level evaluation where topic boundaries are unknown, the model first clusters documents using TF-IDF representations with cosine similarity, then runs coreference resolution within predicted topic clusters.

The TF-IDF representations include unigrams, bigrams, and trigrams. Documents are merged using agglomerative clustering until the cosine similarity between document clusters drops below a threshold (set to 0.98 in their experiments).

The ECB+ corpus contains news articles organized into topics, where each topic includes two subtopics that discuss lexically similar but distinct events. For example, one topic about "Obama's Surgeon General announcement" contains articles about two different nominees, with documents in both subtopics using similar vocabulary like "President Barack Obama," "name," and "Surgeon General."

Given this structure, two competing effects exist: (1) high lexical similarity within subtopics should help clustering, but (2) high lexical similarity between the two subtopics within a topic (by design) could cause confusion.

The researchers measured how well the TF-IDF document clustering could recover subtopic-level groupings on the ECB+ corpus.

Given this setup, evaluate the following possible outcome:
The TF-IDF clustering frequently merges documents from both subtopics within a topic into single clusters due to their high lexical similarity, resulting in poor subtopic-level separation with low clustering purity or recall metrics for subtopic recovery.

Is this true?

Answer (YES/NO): NO